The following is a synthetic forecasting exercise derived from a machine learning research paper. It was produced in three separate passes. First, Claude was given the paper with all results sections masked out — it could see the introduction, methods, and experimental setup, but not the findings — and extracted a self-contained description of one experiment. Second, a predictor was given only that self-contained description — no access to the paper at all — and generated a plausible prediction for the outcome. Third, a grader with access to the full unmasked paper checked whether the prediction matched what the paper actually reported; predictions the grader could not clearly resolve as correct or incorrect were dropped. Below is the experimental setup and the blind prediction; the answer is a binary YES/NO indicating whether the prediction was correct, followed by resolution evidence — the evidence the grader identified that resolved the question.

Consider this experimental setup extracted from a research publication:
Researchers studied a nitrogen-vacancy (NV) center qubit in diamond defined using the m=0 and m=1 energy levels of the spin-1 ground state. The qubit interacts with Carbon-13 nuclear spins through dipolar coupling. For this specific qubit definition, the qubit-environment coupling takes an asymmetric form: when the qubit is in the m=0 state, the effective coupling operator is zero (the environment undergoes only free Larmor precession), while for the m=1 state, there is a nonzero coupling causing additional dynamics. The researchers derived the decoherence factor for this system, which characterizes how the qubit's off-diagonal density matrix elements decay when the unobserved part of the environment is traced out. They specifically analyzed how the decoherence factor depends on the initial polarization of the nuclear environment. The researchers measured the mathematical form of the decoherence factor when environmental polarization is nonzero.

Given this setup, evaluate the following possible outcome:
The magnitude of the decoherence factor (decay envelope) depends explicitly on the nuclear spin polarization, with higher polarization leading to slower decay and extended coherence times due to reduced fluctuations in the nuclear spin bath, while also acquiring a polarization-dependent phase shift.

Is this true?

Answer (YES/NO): NO